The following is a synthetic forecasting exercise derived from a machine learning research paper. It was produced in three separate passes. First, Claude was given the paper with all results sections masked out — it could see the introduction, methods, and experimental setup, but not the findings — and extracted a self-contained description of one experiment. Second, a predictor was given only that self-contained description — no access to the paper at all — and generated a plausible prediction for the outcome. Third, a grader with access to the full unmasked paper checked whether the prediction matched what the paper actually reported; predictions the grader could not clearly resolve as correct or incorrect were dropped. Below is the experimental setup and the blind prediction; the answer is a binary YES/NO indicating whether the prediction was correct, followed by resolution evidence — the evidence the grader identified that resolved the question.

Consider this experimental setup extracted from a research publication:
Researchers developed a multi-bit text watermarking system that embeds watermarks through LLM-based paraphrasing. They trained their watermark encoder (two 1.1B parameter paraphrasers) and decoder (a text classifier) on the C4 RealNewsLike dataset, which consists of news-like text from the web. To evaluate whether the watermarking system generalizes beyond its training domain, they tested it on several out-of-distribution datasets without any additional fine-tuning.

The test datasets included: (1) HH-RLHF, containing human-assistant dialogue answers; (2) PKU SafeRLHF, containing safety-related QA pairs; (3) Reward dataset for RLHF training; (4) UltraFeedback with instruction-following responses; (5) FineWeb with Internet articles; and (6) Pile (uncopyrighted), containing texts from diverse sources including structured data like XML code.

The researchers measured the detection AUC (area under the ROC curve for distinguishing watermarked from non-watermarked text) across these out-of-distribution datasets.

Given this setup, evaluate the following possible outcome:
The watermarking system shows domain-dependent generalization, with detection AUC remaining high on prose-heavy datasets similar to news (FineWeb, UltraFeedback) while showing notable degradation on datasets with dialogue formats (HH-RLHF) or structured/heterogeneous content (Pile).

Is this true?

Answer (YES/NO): NO